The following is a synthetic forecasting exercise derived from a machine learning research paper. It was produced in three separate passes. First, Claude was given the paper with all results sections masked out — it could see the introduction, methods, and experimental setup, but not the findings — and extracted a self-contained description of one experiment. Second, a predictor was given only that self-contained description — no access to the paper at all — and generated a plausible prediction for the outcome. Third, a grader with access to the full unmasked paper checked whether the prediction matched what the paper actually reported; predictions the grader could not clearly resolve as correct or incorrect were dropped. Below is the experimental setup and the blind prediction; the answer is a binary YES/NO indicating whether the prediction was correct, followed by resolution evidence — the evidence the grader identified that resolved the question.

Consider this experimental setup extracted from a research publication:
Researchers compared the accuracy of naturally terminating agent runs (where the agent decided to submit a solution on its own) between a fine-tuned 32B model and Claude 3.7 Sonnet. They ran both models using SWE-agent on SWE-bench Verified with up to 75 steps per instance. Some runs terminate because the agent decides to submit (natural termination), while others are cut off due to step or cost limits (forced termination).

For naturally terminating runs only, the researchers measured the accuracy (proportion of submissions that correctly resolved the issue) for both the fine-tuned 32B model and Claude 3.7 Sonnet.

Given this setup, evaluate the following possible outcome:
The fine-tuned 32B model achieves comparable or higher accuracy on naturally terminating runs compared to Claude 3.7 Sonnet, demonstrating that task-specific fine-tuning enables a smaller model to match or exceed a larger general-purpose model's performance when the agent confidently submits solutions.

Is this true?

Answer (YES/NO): YES